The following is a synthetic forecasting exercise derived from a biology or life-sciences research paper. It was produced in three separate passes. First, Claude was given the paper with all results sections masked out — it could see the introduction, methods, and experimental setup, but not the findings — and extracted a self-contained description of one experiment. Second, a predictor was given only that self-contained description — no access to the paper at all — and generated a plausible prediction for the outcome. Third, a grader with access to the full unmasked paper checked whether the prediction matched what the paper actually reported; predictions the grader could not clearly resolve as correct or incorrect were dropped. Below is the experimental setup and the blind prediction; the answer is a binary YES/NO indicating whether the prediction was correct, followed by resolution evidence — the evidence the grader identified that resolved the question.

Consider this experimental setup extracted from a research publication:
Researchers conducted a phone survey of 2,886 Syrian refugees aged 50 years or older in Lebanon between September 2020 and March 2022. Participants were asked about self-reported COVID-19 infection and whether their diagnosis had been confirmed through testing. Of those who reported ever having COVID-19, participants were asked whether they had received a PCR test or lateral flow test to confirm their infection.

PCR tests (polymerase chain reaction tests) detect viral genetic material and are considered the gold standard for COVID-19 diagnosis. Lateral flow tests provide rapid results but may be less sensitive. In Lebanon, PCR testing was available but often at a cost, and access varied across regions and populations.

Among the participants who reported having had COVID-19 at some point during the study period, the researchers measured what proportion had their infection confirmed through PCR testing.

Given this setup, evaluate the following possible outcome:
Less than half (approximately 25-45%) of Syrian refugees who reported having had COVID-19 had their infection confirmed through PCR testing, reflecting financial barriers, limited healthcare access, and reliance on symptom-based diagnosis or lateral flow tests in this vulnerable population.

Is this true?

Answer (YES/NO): NO